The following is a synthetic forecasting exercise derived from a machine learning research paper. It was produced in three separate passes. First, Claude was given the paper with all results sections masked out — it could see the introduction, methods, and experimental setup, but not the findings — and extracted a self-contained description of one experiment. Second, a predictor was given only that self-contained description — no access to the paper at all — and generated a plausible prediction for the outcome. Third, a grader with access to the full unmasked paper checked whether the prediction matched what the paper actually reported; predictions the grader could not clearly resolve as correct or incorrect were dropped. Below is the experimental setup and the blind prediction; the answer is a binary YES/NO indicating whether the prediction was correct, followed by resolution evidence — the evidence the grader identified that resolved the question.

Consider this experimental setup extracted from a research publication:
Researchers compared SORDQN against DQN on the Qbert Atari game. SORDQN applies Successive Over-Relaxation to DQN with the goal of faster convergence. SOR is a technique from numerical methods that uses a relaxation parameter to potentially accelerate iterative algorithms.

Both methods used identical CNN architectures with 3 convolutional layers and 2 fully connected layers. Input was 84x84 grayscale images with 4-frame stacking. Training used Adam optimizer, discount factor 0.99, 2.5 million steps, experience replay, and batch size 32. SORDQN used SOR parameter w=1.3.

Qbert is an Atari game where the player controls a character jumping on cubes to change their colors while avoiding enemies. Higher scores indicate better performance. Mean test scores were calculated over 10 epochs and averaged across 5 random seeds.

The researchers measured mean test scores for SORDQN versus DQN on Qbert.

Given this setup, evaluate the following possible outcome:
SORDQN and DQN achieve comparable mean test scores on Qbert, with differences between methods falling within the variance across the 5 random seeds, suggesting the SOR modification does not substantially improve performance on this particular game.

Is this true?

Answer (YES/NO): NO